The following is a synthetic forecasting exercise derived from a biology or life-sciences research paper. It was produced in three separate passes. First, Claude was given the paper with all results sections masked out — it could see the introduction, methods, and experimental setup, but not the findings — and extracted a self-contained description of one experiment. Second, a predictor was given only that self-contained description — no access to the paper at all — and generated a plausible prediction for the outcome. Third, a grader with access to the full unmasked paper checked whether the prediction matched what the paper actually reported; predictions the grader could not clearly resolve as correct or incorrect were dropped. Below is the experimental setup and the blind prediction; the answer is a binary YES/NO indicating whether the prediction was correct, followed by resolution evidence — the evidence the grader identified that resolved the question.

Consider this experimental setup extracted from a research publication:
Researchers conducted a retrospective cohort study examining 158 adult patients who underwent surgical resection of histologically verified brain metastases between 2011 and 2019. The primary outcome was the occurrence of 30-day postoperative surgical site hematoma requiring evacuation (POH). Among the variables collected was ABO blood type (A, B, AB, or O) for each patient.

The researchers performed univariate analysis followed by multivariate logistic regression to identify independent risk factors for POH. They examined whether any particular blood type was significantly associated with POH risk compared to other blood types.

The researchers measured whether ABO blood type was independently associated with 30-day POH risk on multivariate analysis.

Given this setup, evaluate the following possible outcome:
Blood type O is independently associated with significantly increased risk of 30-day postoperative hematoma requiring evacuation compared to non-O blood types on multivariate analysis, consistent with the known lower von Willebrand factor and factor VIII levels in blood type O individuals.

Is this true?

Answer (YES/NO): NO